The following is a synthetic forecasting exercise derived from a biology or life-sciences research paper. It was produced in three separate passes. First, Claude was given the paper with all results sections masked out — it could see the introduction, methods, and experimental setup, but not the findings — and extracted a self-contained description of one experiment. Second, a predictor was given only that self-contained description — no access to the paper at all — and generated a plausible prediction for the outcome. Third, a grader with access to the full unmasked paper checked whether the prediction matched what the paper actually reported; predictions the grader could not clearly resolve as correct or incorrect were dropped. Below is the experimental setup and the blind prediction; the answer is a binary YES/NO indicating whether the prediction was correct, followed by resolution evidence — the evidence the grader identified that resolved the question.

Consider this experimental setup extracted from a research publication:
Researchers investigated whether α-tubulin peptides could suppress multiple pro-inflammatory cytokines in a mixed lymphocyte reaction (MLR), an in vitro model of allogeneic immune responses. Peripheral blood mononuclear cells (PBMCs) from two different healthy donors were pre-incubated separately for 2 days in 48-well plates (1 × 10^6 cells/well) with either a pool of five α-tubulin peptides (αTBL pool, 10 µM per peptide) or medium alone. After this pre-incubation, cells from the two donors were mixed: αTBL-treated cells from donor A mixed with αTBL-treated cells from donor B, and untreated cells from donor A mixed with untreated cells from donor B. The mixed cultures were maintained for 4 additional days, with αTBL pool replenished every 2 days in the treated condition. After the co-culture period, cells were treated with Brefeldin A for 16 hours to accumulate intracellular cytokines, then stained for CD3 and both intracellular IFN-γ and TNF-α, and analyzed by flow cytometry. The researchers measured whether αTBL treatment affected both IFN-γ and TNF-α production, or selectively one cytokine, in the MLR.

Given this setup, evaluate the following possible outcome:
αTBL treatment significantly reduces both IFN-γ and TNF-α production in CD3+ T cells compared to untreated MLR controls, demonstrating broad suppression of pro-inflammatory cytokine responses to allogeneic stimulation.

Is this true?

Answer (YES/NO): YES